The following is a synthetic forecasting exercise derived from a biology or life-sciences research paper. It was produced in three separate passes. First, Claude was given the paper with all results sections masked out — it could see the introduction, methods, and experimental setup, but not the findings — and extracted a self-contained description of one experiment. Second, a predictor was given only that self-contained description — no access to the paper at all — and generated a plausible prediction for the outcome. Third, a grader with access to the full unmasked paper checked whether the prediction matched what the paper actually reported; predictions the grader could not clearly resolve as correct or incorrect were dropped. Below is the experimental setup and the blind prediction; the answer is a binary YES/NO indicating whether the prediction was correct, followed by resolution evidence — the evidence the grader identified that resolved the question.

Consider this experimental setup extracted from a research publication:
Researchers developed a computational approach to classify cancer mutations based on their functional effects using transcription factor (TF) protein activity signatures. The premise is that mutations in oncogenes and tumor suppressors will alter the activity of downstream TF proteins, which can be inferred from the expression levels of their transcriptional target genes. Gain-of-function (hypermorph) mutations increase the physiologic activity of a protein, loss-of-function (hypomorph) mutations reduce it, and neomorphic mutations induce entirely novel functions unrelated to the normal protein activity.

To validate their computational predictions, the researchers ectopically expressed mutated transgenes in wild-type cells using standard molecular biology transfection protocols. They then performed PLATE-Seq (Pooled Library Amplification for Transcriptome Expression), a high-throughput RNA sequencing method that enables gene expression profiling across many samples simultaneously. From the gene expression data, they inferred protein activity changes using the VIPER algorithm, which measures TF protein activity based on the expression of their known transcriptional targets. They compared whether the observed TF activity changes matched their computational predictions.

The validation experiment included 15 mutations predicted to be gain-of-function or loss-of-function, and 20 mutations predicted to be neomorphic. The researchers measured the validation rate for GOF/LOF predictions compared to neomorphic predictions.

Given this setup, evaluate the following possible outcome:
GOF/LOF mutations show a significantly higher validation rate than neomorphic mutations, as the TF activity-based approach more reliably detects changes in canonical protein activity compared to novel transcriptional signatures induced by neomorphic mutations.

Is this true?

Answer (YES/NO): YES